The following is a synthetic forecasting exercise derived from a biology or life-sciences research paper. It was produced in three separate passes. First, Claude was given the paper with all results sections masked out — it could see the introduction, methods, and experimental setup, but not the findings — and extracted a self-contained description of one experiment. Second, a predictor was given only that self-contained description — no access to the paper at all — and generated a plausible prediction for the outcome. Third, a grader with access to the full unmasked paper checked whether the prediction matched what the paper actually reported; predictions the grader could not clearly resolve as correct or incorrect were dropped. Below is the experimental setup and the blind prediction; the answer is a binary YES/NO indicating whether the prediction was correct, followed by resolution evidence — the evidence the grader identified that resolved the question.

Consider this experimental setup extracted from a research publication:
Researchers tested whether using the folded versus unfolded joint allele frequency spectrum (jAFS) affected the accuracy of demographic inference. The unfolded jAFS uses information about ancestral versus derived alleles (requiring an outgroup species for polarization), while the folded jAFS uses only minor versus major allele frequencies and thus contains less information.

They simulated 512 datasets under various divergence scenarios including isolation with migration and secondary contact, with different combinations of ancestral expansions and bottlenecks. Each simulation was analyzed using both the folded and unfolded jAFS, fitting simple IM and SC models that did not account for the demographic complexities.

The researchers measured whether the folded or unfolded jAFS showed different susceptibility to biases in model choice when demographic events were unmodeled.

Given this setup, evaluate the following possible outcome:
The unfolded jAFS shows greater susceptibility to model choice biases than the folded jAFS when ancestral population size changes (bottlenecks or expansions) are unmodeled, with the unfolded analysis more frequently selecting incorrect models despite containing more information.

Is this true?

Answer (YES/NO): YES